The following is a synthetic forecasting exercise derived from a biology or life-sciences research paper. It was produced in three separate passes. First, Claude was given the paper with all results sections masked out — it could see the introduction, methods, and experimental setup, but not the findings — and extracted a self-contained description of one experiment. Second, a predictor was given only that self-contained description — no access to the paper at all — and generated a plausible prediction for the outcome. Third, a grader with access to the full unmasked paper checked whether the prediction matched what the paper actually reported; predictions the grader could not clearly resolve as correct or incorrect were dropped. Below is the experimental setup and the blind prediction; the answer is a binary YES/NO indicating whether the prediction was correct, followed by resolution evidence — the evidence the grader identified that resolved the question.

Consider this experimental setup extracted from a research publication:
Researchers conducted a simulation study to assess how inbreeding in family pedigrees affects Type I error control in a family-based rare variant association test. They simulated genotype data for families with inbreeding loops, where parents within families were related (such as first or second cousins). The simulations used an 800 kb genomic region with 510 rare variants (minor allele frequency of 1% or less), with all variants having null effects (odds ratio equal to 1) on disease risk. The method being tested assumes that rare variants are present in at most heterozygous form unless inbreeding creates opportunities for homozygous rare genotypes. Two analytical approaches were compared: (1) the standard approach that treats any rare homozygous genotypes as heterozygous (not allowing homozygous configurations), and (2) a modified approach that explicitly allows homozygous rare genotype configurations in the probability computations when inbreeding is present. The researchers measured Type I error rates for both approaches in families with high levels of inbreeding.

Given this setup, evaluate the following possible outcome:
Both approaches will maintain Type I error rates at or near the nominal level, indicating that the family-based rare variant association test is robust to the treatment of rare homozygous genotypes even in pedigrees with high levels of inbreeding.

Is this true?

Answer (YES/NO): NO